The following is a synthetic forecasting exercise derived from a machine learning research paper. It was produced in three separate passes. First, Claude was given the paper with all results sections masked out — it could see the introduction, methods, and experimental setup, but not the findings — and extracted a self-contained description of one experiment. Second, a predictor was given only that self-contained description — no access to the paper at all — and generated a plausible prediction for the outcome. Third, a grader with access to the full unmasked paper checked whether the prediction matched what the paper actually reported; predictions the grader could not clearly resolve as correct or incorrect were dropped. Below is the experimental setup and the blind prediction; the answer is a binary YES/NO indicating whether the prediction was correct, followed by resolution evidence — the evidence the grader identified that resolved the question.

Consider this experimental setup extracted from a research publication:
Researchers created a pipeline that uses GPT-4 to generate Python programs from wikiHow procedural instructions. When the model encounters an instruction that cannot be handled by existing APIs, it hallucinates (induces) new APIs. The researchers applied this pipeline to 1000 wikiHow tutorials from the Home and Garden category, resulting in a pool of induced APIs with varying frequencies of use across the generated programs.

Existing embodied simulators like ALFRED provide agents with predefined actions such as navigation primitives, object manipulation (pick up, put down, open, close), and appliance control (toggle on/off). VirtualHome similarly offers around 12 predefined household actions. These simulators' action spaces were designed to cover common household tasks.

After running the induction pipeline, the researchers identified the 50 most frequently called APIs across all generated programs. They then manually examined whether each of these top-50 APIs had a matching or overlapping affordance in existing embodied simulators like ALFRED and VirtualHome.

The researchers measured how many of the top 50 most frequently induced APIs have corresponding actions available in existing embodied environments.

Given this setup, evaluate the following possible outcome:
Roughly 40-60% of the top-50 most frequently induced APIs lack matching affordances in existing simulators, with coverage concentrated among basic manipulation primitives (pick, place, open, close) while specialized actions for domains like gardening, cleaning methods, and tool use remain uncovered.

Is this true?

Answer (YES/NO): NO